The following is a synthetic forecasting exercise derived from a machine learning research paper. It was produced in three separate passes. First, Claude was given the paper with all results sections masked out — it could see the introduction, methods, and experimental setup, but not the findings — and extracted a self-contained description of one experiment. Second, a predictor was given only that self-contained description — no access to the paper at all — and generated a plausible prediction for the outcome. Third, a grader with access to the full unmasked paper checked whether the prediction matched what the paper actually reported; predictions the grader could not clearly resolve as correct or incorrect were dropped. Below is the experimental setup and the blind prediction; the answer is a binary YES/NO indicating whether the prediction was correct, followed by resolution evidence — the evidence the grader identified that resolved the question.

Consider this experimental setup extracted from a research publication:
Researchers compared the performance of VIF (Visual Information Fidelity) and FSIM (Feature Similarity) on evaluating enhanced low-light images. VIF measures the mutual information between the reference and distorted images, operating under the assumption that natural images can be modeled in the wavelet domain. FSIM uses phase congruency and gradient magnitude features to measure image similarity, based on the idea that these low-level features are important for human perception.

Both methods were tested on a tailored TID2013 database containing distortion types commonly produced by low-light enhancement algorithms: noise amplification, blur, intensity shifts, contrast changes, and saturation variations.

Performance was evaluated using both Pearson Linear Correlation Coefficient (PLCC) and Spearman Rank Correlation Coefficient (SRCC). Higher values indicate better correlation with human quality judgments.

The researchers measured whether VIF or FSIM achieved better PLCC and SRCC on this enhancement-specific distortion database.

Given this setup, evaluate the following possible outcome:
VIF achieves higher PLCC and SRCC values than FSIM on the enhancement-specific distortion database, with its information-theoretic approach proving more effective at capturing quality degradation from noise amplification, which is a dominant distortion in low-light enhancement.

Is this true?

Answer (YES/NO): NO